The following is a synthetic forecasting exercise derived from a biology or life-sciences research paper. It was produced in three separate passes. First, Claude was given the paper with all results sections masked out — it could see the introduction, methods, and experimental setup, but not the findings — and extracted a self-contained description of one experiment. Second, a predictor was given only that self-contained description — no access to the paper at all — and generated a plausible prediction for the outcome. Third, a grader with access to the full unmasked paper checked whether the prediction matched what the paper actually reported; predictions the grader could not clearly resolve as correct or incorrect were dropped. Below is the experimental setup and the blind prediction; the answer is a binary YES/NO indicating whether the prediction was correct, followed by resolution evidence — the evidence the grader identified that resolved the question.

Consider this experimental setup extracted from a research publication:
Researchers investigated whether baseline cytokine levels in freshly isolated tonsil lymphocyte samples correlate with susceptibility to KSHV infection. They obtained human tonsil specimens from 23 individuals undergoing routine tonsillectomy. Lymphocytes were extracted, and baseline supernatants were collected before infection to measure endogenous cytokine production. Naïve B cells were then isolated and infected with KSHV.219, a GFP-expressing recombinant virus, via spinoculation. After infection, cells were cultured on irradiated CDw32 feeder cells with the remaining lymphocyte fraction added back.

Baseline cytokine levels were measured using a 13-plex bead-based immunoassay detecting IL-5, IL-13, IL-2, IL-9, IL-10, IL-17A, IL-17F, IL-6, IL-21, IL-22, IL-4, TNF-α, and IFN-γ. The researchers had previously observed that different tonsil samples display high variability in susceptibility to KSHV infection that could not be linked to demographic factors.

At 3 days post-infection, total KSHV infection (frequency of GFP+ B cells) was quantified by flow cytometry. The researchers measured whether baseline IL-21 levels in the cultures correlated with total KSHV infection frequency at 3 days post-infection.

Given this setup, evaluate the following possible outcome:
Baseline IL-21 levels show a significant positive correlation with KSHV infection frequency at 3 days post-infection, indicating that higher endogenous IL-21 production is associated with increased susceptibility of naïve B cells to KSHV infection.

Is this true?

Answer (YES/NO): NO